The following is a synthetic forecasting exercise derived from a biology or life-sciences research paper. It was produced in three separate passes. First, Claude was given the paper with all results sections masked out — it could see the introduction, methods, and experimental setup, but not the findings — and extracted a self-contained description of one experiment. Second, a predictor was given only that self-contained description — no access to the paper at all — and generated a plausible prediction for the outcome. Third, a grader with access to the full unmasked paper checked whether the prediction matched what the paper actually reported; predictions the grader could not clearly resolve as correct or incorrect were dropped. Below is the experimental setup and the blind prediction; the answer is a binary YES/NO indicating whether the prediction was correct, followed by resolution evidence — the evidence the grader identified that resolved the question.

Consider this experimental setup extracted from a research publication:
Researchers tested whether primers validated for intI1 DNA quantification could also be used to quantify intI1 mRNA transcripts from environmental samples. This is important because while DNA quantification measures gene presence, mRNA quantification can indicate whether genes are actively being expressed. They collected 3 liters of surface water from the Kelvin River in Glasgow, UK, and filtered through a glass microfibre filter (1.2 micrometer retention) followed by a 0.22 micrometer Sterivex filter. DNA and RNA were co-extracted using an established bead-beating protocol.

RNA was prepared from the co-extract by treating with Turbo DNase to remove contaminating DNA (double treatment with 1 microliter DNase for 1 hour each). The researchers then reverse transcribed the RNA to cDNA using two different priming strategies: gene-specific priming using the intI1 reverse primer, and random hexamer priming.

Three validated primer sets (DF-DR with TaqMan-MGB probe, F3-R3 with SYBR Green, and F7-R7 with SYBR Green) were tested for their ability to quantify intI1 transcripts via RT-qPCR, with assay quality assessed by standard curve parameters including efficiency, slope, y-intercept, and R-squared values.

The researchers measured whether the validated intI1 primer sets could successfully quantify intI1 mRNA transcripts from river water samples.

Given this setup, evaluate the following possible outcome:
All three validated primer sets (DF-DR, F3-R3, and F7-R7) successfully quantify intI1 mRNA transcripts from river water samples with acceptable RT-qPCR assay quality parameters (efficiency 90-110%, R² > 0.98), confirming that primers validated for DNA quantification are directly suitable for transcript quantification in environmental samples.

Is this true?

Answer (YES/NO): NO